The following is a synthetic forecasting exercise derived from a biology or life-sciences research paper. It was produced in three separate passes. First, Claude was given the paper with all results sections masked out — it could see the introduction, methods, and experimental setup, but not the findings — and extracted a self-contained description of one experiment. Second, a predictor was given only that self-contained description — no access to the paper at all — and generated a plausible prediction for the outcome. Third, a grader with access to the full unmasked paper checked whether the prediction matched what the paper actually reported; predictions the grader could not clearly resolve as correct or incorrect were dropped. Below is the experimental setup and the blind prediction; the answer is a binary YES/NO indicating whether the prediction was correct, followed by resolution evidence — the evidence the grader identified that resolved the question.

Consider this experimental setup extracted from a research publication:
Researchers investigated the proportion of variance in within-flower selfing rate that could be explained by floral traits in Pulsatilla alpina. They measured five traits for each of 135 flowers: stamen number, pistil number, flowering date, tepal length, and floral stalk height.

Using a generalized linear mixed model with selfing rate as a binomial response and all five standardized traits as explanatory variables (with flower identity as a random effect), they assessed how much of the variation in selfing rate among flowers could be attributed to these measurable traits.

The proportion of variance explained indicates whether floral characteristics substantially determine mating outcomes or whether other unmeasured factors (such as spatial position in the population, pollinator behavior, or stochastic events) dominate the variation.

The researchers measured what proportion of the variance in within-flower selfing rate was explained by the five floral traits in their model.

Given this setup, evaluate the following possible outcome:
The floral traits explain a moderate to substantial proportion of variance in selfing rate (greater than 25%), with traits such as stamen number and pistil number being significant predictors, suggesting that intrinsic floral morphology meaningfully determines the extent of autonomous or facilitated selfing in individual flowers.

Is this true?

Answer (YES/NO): YES